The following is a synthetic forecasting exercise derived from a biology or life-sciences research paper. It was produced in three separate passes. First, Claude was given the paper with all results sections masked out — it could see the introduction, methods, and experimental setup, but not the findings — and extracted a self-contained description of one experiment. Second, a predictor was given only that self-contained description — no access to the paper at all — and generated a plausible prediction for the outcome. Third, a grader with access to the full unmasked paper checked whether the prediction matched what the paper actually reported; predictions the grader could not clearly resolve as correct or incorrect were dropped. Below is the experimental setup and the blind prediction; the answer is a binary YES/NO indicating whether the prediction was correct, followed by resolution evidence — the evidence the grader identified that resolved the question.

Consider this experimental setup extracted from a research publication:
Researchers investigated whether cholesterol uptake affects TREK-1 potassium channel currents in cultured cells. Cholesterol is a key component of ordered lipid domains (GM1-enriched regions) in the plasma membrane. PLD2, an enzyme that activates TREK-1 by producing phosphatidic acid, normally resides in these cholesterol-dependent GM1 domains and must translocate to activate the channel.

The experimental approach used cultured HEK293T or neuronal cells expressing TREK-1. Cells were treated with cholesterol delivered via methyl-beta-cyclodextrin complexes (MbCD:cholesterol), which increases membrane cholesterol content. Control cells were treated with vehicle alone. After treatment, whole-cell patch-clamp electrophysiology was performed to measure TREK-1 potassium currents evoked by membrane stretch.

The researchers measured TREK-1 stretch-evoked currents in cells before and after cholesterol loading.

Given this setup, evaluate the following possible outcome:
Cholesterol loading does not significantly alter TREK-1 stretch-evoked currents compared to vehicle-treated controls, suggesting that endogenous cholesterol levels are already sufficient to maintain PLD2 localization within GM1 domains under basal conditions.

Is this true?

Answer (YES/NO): NO